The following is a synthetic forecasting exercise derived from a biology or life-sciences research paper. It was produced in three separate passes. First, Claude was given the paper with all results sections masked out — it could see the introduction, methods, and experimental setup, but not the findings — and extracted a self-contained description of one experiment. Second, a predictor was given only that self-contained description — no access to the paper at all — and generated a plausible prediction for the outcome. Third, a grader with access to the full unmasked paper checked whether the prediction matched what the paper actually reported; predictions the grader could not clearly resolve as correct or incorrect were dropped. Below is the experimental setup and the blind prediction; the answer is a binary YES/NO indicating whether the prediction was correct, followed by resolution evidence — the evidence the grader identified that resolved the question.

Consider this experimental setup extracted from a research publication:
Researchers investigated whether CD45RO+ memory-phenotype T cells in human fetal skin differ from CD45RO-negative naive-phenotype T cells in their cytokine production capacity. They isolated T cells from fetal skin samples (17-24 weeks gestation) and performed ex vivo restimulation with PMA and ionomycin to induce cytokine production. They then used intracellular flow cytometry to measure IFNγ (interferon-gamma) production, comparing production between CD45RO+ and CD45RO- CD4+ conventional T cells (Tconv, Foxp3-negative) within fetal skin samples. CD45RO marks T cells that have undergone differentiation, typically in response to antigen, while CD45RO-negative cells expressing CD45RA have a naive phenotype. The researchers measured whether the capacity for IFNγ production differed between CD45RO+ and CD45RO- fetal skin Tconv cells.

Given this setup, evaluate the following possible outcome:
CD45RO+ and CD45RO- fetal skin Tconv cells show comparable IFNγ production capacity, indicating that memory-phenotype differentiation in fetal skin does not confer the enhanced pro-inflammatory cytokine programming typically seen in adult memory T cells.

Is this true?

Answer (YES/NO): NO